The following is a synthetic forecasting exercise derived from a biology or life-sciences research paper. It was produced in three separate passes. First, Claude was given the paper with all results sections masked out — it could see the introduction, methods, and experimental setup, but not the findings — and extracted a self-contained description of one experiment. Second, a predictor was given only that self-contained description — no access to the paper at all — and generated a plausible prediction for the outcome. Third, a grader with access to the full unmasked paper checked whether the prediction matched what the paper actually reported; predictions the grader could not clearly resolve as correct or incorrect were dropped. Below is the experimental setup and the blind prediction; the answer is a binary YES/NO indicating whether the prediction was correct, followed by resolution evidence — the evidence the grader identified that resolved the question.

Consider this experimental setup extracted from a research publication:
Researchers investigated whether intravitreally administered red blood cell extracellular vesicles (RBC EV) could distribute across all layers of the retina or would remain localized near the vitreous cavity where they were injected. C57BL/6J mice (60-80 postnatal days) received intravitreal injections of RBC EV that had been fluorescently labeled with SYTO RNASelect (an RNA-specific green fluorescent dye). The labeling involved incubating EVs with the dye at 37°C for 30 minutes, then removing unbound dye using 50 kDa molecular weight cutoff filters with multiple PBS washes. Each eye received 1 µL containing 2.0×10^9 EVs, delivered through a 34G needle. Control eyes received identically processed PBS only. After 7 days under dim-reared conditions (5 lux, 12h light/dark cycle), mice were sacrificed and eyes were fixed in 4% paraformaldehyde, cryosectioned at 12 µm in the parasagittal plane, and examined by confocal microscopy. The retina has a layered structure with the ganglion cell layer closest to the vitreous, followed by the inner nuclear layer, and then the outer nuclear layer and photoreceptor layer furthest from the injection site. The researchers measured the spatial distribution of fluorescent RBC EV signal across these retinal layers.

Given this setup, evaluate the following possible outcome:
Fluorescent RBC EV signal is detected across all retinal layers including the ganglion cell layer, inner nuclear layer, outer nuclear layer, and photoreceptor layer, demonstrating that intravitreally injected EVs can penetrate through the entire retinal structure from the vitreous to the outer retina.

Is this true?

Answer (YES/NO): YES